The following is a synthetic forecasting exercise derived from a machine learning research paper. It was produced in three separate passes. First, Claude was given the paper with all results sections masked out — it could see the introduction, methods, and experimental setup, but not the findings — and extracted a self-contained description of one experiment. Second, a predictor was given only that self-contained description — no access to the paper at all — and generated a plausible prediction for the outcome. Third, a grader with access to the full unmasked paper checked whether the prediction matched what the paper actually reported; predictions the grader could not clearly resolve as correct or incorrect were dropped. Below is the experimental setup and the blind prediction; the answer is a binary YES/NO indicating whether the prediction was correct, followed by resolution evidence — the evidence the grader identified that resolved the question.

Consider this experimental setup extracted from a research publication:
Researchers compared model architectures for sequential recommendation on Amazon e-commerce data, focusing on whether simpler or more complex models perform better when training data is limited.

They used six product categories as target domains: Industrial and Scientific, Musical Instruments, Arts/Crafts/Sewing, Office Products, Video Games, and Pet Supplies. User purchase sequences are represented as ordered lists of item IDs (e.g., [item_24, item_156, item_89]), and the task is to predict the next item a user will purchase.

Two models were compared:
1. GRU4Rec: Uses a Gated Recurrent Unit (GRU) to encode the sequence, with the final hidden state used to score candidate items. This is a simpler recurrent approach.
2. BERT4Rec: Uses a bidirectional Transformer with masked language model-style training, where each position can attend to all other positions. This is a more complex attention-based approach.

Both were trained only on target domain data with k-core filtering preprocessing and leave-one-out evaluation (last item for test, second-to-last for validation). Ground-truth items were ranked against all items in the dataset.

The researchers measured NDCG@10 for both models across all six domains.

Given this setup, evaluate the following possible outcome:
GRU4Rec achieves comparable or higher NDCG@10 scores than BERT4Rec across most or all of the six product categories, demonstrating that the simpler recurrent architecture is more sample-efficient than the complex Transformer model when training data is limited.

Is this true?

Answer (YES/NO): NO